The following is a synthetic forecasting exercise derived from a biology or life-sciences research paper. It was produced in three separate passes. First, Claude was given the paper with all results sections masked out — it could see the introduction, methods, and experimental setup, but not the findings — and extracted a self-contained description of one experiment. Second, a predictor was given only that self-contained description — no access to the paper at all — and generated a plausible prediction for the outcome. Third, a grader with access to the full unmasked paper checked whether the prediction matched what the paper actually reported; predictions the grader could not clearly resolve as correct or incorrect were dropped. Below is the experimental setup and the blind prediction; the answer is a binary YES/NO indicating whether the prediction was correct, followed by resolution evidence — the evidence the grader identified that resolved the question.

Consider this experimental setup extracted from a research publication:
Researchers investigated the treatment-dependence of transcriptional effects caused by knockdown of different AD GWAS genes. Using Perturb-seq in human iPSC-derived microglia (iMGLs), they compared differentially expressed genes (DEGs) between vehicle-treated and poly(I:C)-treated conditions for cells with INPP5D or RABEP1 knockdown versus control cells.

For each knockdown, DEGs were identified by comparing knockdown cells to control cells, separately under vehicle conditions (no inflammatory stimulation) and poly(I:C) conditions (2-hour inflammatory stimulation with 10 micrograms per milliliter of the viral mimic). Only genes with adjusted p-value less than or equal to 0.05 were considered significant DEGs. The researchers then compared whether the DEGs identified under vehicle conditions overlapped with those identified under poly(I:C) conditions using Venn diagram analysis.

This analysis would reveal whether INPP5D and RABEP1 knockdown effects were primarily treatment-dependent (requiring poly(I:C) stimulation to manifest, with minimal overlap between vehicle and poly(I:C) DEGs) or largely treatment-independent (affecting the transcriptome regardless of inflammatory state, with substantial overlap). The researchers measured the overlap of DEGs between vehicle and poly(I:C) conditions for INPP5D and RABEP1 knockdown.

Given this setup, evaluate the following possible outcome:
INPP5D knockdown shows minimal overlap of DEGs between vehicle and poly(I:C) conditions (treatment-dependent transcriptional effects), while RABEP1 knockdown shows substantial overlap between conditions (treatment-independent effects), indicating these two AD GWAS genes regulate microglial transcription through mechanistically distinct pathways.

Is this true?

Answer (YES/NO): NO